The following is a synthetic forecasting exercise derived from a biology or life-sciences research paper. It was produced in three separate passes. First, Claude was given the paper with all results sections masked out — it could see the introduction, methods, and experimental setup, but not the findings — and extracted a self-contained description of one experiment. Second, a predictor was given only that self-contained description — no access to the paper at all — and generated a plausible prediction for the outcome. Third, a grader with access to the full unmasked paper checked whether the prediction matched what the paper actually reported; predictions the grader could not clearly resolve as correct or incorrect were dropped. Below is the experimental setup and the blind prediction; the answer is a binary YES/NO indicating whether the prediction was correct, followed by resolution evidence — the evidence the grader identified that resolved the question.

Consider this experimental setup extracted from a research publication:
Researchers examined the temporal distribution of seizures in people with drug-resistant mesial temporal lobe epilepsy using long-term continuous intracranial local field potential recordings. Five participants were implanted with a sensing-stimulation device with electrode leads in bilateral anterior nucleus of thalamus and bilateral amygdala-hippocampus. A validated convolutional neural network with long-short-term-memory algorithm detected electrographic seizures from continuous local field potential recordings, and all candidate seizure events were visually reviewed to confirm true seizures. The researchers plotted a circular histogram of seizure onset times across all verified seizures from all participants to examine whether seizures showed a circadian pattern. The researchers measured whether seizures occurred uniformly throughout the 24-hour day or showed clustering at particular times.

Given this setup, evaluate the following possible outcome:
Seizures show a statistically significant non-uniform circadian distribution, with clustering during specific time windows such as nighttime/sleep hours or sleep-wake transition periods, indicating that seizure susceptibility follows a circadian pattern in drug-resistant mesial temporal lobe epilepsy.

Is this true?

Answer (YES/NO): NO